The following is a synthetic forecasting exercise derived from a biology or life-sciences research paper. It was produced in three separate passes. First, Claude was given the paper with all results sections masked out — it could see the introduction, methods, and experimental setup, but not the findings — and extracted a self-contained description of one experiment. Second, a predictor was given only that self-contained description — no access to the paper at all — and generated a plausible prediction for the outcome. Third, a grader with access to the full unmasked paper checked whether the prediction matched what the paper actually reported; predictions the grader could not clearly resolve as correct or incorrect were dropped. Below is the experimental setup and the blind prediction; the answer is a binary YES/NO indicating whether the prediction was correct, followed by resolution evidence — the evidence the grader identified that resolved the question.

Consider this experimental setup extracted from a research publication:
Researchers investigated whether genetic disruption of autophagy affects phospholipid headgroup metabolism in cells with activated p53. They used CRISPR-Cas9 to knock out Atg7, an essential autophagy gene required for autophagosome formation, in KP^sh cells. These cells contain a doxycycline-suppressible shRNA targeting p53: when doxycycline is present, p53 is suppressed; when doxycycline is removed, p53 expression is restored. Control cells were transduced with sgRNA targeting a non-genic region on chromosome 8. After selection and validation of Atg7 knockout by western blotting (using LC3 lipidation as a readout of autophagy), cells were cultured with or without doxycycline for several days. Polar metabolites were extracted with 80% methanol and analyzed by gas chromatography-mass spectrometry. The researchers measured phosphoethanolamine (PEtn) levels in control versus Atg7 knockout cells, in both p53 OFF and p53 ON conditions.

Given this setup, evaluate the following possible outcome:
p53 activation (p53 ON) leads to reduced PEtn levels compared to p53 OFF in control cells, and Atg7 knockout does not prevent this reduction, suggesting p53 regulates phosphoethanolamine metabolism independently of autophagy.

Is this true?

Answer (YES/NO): NO